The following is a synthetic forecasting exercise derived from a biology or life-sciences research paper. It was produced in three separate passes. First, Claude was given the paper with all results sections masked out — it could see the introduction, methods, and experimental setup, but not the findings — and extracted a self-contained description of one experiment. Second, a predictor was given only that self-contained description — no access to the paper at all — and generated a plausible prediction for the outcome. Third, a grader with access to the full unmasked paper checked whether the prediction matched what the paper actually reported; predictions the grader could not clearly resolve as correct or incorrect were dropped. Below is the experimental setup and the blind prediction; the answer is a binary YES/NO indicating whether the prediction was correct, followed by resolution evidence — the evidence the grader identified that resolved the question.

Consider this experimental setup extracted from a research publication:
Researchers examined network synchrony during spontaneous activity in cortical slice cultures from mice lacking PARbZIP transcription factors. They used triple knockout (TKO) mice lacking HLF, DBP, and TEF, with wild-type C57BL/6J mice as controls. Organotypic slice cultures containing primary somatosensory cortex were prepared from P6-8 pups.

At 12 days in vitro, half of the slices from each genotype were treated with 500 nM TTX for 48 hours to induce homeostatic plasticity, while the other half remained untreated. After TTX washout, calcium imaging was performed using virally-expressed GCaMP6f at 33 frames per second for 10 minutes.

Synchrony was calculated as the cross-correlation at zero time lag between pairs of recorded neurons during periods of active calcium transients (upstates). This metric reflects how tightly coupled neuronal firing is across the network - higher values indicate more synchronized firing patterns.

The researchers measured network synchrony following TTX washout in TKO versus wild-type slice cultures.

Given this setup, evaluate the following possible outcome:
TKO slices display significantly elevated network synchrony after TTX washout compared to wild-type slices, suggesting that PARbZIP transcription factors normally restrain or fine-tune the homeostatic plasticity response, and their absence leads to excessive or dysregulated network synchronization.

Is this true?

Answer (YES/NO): NO